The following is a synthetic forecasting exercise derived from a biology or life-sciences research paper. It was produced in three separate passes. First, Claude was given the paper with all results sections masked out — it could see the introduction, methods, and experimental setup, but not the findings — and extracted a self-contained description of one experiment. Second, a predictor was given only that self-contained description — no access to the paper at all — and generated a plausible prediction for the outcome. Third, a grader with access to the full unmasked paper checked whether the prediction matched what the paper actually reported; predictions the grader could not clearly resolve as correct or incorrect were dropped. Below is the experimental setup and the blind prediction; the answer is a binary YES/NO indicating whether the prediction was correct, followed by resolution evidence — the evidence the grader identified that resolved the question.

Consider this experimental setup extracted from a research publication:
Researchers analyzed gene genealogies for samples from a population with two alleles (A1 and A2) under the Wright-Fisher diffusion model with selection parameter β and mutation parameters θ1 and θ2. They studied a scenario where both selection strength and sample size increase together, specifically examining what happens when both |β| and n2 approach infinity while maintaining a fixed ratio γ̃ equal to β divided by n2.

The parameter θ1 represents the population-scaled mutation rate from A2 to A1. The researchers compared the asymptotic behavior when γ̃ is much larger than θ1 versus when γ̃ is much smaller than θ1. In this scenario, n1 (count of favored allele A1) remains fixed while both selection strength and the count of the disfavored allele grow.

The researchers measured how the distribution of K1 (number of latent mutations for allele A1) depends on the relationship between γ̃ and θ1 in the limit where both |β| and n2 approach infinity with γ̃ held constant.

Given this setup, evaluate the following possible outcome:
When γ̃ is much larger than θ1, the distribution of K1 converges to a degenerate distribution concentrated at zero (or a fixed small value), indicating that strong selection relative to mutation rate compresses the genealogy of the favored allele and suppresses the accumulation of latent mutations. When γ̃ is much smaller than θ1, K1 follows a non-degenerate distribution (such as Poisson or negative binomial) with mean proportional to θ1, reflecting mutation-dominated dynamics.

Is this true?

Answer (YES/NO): NO